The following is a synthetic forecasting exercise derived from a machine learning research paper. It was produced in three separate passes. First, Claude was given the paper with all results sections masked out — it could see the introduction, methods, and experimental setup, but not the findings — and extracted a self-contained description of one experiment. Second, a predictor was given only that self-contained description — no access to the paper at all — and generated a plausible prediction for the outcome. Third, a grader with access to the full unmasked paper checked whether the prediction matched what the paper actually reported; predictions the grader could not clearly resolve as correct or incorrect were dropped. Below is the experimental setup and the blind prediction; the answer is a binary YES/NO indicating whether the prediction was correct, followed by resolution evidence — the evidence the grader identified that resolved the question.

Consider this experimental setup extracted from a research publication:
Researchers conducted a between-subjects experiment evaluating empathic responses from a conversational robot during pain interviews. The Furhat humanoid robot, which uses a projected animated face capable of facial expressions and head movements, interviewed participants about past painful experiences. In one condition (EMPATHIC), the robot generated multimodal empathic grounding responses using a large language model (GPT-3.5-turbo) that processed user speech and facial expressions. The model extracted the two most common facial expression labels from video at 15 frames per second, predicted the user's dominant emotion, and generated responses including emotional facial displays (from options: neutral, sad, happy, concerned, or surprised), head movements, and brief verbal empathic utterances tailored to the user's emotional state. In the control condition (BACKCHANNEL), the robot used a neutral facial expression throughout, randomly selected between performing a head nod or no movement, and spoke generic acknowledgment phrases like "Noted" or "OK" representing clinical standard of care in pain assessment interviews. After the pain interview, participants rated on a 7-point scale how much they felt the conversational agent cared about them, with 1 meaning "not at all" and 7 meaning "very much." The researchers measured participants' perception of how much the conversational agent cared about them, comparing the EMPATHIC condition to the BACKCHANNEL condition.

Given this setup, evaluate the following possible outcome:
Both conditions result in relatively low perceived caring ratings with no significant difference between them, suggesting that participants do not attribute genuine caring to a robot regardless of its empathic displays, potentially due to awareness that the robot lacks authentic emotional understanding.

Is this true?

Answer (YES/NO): NO